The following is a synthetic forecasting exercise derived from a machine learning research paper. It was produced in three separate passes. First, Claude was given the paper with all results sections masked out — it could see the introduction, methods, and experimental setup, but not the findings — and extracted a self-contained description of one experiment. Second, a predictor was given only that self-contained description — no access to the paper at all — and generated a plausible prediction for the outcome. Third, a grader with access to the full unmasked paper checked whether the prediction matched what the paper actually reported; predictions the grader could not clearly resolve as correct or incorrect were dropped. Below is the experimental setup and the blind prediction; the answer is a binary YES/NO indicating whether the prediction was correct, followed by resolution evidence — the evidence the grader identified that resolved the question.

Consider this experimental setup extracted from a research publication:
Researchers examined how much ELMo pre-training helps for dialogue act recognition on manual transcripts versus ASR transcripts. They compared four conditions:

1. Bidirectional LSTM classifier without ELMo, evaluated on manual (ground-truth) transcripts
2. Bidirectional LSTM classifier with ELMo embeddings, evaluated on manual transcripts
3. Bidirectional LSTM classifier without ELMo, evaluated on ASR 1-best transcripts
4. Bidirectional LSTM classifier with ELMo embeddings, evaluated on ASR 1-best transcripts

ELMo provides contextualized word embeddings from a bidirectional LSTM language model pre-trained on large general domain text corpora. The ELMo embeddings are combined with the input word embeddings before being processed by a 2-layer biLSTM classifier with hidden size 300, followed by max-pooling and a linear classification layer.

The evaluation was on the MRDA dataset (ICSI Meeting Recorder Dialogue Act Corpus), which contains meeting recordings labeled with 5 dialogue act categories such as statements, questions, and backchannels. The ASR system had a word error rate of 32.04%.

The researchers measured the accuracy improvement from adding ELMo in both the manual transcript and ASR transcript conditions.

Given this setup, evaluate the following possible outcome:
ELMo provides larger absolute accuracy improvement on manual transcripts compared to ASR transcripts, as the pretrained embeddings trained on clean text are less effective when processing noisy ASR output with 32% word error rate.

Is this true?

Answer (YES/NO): YES